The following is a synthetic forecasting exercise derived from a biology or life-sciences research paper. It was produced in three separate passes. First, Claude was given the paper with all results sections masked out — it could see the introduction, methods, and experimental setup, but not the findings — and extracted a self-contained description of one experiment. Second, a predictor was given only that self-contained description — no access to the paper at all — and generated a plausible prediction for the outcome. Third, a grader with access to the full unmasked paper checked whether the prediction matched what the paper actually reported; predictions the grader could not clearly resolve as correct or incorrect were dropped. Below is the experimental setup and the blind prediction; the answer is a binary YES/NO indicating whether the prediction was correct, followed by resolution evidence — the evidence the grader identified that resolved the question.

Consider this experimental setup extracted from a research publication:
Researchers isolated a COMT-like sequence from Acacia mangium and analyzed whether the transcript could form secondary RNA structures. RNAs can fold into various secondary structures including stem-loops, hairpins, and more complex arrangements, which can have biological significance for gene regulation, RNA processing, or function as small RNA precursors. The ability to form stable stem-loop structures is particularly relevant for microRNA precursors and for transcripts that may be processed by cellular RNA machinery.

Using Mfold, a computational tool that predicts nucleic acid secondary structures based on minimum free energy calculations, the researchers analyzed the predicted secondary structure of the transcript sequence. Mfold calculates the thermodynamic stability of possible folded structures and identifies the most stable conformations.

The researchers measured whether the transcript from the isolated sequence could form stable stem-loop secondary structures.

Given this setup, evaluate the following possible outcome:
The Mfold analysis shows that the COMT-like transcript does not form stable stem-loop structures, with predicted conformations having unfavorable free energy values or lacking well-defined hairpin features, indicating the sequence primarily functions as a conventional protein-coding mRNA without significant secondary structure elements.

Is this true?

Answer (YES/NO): NO